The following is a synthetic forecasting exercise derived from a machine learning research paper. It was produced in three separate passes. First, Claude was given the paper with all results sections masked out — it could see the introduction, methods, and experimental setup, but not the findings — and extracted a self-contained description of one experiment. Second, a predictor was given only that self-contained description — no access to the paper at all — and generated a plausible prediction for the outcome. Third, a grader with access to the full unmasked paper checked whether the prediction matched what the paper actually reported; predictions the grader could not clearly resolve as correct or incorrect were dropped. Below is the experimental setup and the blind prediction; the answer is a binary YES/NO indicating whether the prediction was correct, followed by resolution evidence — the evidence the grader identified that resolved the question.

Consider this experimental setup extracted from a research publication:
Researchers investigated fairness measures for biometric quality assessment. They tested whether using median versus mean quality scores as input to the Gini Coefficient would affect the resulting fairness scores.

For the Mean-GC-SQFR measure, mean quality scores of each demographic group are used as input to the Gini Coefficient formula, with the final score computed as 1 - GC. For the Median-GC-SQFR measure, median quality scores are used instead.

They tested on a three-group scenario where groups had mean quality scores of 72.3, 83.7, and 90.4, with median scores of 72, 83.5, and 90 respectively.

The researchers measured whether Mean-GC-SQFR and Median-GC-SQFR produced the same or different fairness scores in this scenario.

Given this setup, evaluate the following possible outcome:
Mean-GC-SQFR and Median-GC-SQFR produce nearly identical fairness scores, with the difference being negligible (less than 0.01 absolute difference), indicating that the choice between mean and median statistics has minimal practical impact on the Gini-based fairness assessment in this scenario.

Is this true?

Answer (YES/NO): YES